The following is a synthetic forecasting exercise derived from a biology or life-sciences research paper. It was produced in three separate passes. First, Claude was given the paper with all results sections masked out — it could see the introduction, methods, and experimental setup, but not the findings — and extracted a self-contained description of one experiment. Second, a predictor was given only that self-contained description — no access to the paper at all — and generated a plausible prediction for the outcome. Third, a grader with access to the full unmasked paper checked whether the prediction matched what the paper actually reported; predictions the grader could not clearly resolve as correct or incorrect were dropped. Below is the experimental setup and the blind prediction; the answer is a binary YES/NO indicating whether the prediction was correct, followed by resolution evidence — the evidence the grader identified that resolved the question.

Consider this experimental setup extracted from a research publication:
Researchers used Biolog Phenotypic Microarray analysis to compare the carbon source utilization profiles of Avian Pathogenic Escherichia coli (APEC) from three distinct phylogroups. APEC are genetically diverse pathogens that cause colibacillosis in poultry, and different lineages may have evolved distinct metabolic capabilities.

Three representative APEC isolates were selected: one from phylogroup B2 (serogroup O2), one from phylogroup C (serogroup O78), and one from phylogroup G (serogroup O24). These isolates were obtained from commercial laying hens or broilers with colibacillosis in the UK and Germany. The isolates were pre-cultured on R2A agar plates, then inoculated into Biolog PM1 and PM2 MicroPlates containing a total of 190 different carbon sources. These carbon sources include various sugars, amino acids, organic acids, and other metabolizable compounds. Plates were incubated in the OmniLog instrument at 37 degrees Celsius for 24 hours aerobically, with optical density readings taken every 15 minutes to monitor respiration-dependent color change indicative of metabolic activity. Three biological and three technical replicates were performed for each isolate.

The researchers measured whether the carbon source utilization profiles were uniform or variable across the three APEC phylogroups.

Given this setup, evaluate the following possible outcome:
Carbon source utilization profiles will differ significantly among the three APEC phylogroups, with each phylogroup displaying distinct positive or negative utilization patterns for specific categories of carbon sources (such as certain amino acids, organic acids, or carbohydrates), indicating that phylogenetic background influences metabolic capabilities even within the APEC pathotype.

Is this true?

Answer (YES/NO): YES